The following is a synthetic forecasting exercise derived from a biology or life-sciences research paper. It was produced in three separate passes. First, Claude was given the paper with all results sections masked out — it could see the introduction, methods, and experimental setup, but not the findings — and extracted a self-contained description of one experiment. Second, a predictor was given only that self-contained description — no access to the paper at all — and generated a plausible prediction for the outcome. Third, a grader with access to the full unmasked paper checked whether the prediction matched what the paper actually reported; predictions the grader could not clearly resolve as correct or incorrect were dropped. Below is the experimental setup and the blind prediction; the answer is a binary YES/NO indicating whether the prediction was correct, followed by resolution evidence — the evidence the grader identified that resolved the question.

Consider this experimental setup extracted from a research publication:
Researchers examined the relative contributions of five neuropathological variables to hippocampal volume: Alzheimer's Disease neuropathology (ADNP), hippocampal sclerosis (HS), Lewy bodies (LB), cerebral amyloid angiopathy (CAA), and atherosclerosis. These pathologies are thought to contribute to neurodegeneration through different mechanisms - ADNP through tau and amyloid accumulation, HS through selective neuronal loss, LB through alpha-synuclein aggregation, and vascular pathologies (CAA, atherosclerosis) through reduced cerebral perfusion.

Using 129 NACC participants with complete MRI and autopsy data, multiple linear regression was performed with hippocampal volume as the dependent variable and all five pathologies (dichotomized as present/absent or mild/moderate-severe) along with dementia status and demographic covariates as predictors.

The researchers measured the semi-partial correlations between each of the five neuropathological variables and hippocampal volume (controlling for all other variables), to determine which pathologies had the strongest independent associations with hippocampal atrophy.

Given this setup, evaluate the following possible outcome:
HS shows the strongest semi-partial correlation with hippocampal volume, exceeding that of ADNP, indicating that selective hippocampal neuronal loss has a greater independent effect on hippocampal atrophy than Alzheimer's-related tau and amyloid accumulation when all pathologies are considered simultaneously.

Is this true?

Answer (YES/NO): YES